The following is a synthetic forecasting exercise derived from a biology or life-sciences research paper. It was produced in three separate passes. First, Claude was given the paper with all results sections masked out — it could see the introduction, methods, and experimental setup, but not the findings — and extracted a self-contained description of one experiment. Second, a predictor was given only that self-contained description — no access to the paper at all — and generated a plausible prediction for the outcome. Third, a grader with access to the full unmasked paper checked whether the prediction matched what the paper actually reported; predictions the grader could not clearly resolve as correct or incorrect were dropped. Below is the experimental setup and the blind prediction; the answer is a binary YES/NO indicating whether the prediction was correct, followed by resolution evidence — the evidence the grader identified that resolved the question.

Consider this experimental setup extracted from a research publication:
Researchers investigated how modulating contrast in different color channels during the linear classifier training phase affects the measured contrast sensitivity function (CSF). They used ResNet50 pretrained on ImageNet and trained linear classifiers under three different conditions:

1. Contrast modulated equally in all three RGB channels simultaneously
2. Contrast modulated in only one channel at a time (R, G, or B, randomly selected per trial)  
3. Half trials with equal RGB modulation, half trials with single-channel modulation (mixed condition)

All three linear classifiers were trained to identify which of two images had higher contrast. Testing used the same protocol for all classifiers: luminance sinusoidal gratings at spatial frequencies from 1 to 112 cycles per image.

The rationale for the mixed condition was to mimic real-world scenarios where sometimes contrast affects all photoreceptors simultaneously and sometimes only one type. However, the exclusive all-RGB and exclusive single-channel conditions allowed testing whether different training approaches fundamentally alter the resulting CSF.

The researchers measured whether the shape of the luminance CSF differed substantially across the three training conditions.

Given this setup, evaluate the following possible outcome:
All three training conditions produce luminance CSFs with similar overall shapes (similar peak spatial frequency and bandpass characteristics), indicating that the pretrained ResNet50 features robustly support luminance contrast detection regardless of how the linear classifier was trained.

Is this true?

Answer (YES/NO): YES